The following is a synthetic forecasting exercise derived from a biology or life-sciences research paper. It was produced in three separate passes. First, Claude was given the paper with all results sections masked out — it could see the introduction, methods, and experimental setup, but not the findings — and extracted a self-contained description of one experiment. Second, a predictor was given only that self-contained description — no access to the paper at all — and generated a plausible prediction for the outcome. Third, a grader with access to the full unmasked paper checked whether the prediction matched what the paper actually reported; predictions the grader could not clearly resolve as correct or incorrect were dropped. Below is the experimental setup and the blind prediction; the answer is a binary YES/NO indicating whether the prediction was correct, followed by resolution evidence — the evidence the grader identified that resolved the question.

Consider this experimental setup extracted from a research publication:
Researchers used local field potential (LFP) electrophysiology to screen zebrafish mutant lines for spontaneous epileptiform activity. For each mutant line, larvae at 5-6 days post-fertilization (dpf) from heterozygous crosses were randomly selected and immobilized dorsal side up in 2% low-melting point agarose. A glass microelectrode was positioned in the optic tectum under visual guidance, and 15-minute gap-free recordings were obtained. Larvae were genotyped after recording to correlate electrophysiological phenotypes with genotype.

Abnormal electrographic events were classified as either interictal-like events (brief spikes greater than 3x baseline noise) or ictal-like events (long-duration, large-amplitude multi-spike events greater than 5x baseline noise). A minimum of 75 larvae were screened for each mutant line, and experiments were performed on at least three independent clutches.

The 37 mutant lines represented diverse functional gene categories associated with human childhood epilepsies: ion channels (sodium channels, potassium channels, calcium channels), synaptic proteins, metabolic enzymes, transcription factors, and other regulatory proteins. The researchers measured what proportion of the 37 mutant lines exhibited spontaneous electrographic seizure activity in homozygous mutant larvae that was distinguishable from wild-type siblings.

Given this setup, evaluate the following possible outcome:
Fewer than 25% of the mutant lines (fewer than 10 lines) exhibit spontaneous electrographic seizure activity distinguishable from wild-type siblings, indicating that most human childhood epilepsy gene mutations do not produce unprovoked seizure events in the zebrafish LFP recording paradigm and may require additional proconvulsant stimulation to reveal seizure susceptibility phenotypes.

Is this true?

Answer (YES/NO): YES